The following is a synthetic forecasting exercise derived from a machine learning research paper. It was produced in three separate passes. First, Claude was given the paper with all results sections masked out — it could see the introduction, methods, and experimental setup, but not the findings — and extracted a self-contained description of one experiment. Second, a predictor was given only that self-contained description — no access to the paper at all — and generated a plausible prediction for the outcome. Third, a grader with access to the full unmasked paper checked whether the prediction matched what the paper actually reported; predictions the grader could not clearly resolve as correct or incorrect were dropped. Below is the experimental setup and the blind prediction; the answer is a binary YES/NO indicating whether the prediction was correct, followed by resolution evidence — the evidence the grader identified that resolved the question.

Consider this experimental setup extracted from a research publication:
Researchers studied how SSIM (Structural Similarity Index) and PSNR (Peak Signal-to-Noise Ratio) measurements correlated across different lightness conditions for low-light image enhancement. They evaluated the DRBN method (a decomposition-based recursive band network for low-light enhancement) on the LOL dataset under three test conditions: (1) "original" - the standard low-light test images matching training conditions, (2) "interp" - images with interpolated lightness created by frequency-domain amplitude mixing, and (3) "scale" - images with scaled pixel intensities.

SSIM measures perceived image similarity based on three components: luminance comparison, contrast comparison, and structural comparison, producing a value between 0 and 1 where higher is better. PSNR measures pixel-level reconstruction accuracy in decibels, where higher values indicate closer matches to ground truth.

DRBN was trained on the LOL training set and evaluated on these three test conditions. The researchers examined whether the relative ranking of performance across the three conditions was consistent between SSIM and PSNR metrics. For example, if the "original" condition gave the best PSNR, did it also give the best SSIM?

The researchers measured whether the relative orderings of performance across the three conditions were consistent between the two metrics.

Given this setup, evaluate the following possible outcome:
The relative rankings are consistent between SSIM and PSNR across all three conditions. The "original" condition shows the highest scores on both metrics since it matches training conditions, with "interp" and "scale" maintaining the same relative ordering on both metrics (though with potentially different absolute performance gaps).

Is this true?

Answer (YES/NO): NO